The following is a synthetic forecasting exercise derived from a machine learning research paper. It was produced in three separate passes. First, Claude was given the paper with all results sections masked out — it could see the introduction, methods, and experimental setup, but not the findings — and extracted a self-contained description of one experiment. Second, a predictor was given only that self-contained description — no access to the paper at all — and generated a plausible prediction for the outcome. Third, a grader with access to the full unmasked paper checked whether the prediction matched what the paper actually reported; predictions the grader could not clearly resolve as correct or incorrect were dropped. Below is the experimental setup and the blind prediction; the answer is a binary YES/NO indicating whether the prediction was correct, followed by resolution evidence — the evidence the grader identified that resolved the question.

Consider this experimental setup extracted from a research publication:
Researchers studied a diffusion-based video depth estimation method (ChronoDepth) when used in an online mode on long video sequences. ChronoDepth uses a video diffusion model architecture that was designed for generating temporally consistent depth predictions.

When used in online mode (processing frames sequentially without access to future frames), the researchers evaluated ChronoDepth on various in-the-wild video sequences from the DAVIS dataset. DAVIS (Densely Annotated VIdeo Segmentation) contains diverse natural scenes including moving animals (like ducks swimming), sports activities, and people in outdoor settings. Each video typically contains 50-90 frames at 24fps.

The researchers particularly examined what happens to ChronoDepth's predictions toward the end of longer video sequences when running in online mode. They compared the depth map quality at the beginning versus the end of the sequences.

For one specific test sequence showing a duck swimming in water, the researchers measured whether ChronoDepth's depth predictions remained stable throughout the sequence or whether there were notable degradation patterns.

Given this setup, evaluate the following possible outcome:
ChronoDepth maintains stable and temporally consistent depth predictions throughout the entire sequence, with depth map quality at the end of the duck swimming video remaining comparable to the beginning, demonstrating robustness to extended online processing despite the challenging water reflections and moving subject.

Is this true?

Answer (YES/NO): NO